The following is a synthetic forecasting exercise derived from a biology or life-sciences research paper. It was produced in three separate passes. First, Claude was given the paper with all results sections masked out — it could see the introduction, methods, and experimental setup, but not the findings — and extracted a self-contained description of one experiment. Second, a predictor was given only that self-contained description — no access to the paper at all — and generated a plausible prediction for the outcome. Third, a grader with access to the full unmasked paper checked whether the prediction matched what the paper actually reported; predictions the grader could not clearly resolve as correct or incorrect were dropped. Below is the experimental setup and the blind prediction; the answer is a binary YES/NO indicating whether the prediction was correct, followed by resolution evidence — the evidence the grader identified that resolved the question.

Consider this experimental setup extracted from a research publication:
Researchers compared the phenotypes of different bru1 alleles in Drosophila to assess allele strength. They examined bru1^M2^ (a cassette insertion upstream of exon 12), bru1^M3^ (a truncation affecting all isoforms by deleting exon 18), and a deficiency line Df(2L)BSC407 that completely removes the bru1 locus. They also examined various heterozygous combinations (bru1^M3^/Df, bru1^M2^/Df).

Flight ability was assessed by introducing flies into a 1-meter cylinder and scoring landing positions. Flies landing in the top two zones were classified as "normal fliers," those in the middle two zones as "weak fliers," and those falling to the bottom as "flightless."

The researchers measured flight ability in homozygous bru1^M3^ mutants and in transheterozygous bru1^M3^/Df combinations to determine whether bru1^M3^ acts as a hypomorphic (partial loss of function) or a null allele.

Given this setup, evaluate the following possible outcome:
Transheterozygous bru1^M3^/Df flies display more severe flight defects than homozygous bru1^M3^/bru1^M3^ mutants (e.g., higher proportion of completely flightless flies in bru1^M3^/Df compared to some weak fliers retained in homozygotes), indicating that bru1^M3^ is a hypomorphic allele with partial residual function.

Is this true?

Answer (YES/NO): NO